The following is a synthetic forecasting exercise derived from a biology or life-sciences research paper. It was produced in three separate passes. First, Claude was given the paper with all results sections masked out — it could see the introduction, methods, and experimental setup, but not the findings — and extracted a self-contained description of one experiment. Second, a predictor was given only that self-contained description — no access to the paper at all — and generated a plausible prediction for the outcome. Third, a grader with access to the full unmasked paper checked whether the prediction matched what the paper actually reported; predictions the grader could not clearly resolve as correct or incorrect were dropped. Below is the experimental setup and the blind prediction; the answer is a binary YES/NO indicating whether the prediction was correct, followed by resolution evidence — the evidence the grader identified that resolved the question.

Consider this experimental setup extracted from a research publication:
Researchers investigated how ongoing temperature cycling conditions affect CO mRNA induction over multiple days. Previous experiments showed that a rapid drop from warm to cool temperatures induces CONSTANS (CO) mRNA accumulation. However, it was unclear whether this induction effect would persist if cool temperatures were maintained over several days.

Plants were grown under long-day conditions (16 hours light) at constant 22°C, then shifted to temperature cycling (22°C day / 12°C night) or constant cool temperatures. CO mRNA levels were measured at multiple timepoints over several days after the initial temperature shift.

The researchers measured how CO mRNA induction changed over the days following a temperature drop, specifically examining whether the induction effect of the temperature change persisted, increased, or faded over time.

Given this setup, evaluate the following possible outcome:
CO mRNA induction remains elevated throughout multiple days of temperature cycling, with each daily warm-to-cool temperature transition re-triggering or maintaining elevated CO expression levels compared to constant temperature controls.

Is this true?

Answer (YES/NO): NO